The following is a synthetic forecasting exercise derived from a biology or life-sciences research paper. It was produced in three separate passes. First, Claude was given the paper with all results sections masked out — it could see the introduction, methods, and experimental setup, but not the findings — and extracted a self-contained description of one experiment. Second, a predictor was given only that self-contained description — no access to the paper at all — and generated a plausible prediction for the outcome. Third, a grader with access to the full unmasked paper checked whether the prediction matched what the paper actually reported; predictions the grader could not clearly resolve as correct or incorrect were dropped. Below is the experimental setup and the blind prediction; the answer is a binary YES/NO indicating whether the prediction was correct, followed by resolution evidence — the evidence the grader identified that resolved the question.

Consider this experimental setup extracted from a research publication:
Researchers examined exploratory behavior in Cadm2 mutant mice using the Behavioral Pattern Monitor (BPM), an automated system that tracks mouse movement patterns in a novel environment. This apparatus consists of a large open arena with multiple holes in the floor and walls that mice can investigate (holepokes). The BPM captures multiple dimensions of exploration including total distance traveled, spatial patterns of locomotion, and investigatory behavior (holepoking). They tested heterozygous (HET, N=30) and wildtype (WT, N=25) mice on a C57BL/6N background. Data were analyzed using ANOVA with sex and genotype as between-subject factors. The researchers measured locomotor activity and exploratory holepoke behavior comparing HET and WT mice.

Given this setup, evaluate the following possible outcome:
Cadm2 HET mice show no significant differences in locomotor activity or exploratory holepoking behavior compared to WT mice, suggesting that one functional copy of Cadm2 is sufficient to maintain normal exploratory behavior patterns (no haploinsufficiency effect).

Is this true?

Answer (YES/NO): NO